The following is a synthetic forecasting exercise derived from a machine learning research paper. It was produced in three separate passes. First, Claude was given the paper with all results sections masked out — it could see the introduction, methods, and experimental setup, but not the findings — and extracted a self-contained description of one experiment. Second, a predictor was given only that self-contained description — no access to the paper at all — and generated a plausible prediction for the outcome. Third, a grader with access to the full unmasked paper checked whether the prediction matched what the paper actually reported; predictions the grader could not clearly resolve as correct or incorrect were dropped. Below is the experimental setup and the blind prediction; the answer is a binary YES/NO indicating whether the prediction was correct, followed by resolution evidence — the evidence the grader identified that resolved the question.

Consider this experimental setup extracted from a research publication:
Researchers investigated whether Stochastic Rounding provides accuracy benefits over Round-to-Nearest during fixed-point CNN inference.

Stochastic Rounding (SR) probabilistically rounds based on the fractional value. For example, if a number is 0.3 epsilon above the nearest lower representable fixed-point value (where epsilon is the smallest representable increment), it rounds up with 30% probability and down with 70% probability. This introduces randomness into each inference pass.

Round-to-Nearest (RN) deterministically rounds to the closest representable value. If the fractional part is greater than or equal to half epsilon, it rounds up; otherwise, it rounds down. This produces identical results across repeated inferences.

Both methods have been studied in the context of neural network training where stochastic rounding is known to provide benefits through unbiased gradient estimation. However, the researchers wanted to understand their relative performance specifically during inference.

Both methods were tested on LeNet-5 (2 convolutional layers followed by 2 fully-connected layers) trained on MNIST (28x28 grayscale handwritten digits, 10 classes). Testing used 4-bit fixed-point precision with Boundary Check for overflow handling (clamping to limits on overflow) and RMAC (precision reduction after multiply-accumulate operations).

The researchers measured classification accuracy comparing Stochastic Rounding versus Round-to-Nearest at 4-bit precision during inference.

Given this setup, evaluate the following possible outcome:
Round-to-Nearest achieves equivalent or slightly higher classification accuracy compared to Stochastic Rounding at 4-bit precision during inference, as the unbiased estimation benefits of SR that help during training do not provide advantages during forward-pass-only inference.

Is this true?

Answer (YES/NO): YES